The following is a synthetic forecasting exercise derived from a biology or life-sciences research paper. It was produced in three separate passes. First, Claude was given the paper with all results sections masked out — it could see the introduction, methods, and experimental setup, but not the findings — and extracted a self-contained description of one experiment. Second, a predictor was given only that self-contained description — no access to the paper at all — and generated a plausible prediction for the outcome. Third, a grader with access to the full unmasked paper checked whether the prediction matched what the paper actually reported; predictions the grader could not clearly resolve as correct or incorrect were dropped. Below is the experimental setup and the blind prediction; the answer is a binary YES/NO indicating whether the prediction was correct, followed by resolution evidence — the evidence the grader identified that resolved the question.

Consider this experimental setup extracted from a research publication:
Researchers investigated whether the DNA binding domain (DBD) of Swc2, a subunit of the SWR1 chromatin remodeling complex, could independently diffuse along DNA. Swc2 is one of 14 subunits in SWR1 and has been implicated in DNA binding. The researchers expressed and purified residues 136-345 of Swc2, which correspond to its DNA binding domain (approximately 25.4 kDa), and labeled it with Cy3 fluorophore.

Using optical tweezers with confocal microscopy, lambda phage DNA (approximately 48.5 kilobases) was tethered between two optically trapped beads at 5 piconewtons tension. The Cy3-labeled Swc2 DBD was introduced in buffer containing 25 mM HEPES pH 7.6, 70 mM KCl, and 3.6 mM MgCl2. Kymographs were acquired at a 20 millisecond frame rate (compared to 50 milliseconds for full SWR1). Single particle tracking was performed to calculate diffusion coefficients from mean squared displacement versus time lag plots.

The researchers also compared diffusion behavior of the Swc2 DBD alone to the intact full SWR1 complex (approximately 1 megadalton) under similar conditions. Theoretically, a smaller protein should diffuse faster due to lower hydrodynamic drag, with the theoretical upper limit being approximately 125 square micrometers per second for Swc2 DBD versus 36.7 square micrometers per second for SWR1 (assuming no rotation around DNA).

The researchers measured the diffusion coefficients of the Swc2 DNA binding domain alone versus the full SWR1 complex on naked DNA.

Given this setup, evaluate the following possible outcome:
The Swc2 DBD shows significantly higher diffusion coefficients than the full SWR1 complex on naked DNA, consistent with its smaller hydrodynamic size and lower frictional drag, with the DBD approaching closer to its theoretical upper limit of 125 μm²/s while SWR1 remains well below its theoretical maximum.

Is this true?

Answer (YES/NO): NO